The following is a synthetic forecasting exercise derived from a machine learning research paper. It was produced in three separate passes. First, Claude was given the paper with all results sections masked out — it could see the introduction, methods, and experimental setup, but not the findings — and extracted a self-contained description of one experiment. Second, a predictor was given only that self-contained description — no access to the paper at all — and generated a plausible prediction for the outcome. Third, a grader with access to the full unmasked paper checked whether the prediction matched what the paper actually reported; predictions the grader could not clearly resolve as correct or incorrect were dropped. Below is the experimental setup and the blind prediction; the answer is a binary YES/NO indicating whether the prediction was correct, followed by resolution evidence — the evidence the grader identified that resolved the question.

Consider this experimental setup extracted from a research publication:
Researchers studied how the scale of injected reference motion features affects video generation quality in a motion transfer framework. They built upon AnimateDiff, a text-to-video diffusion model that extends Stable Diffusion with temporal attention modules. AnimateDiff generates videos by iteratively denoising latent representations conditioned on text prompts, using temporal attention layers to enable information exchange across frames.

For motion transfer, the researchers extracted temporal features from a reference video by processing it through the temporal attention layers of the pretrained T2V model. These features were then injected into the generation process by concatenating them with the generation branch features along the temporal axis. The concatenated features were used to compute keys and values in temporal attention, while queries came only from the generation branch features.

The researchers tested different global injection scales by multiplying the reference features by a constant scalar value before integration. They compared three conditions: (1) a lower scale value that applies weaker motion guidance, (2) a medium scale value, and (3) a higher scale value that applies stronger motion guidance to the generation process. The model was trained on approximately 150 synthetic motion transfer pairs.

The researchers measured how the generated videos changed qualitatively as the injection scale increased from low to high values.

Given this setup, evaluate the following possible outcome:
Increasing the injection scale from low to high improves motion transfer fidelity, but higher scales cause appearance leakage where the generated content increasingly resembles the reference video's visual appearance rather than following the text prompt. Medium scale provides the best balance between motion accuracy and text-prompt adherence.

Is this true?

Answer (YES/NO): NO